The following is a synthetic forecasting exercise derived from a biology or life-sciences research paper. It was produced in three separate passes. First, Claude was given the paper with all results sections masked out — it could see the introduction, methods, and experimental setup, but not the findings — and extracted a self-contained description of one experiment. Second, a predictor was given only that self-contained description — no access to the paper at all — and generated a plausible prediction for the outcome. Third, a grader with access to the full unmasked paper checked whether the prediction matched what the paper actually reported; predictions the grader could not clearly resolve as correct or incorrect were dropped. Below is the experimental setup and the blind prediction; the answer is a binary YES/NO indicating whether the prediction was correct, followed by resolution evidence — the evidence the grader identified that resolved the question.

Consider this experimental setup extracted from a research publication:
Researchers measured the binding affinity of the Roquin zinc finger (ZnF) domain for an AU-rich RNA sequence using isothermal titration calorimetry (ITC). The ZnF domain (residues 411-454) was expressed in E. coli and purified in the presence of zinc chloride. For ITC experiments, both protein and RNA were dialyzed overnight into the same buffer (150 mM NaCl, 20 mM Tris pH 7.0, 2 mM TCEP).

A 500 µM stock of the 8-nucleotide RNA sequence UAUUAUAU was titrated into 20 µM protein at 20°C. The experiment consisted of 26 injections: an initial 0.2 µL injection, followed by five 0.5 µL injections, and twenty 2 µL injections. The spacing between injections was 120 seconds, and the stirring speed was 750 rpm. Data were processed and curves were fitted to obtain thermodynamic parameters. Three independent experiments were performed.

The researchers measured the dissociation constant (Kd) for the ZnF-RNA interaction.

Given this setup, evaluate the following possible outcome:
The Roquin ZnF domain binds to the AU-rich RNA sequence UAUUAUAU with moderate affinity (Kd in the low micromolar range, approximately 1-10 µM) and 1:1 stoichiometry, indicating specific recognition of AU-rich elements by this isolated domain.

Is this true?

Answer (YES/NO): NO